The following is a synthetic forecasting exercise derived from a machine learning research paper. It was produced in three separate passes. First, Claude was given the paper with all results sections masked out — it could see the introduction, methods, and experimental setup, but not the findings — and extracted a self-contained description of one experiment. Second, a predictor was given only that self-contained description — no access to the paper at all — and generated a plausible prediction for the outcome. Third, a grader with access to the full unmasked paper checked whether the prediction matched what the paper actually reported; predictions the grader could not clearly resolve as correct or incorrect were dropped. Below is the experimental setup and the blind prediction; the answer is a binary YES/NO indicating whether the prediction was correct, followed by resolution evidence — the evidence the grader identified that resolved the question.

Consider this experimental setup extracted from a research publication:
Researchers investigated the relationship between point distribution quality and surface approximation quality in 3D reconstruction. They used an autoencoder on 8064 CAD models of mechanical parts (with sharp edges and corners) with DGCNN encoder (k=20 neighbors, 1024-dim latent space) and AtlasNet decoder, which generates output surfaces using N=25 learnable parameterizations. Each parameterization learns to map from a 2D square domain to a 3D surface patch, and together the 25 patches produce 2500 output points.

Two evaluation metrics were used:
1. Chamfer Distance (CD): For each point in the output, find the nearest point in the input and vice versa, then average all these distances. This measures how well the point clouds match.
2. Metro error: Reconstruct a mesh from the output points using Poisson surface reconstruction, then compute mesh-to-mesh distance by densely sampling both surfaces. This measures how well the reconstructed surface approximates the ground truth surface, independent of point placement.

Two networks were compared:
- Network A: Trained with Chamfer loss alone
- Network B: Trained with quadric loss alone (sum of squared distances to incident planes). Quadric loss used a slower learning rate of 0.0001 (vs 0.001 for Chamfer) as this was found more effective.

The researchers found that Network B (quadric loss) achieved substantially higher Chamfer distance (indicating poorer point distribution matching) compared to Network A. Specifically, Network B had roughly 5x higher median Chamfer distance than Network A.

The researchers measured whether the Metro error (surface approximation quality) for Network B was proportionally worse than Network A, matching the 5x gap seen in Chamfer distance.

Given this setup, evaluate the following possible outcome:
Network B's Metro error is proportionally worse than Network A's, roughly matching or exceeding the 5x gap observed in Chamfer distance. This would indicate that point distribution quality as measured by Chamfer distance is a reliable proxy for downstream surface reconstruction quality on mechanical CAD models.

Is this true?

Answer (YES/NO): NO